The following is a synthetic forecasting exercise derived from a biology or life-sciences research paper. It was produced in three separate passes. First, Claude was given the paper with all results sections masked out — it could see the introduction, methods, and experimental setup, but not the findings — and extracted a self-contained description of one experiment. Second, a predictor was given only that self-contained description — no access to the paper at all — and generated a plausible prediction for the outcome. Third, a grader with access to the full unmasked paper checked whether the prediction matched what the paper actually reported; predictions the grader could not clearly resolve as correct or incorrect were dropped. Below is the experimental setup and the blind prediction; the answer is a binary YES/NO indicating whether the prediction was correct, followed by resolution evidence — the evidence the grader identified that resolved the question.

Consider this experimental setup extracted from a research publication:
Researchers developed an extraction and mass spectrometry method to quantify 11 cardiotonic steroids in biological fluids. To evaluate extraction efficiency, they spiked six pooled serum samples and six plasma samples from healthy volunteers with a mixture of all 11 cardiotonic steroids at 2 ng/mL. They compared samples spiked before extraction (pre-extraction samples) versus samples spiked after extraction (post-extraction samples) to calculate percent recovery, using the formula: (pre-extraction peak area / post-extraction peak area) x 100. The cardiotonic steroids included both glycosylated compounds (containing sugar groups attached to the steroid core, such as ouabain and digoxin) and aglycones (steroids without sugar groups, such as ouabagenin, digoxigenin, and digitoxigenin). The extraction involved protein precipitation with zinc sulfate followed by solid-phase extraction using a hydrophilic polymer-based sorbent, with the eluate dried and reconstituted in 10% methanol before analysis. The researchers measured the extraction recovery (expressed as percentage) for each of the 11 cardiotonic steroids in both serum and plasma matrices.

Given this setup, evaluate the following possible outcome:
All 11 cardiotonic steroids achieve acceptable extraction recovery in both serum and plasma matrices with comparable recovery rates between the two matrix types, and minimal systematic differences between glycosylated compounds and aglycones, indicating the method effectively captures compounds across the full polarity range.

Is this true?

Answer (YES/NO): NO